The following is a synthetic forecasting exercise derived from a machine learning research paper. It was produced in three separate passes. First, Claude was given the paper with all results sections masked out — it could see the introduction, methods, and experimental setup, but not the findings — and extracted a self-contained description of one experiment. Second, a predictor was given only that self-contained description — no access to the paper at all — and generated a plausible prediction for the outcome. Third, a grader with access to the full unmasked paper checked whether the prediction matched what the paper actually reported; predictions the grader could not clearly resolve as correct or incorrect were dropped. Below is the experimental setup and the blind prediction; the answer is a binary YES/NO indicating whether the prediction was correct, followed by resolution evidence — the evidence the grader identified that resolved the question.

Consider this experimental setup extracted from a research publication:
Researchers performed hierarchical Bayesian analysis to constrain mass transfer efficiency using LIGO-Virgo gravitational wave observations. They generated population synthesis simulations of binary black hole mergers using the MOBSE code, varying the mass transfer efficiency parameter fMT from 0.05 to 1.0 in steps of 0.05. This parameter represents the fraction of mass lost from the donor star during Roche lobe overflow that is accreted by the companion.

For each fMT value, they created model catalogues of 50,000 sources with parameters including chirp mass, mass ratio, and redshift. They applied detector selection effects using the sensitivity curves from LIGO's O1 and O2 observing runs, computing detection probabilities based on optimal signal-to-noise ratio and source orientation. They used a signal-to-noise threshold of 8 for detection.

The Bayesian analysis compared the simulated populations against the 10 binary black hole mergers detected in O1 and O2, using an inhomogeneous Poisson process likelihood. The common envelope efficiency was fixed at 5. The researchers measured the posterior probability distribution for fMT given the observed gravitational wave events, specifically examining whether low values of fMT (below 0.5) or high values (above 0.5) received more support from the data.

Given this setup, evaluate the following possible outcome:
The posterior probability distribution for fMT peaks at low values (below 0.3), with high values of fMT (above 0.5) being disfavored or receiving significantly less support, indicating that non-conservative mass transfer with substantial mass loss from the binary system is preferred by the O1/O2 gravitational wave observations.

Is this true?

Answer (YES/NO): NO